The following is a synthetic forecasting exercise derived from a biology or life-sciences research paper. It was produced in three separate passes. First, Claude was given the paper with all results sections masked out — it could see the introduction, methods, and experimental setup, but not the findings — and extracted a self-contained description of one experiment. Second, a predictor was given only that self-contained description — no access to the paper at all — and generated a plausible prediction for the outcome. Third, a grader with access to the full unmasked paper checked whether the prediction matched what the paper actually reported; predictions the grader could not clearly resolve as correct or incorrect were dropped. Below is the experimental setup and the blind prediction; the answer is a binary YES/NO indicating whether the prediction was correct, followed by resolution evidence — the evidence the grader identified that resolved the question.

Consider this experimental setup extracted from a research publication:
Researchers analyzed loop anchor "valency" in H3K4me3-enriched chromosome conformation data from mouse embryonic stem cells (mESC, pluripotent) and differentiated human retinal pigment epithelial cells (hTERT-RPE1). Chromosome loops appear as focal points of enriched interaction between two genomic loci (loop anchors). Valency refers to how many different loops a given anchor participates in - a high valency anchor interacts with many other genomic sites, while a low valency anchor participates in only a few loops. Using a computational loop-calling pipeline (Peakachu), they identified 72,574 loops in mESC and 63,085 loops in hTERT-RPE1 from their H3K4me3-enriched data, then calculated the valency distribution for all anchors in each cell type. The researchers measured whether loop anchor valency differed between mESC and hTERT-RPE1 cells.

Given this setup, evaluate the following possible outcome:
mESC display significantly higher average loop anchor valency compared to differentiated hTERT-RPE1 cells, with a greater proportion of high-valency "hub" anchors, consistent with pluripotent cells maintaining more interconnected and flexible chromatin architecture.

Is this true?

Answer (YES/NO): NO